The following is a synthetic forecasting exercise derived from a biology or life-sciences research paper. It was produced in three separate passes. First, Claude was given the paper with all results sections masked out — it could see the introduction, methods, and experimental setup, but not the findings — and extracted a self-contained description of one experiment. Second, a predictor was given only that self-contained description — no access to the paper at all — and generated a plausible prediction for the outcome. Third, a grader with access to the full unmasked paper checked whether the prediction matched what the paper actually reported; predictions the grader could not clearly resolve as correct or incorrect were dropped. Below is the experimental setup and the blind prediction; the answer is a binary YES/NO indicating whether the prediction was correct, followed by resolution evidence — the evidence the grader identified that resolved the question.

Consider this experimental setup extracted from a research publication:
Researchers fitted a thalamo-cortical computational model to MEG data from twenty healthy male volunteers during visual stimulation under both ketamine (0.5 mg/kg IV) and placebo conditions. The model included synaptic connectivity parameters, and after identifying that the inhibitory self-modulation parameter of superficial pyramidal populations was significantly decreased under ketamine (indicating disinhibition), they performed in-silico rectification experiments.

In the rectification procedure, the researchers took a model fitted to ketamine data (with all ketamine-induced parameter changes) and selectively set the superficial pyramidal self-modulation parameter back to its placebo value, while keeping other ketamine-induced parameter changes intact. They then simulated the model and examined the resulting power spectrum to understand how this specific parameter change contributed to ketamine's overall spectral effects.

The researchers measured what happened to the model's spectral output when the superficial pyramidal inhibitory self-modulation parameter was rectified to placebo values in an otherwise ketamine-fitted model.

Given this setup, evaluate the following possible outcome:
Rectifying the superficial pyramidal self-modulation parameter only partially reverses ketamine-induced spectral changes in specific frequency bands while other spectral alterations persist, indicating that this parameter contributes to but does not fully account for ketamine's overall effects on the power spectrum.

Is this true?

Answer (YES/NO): YES